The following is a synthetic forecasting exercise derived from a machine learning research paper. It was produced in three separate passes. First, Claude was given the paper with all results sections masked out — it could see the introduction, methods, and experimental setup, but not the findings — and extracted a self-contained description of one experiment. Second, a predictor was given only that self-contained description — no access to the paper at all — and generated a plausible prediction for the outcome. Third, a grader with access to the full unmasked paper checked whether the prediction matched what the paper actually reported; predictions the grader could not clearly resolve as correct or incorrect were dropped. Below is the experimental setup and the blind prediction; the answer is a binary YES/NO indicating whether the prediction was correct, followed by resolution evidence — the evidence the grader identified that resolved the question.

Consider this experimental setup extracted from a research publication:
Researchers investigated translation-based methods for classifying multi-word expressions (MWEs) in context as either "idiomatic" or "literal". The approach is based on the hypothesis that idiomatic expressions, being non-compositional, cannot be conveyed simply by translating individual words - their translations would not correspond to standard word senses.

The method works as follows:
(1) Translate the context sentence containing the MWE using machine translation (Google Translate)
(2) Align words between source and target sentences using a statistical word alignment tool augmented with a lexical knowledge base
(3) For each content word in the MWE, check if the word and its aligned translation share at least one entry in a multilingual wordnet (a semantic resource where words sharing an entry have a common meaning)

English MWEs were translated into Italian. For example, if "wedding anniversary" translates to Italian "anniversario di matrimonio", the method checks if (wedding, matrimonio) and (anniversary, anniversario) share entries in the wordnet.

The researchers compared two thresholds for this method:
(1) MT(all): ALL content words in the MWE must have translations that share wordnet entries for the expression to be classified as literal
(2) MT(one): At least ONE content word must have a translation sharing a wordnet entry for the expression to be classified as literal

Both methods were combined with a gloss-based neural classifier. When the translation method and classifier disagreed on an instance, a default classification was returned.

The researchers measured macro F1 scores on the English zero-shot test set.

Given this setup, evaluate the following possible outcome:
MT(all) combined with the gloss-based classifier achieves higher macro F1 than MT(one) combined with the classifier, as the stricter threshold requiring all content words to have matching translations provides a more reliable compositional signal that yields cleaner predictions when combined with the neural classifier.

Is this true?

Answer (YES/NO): NO